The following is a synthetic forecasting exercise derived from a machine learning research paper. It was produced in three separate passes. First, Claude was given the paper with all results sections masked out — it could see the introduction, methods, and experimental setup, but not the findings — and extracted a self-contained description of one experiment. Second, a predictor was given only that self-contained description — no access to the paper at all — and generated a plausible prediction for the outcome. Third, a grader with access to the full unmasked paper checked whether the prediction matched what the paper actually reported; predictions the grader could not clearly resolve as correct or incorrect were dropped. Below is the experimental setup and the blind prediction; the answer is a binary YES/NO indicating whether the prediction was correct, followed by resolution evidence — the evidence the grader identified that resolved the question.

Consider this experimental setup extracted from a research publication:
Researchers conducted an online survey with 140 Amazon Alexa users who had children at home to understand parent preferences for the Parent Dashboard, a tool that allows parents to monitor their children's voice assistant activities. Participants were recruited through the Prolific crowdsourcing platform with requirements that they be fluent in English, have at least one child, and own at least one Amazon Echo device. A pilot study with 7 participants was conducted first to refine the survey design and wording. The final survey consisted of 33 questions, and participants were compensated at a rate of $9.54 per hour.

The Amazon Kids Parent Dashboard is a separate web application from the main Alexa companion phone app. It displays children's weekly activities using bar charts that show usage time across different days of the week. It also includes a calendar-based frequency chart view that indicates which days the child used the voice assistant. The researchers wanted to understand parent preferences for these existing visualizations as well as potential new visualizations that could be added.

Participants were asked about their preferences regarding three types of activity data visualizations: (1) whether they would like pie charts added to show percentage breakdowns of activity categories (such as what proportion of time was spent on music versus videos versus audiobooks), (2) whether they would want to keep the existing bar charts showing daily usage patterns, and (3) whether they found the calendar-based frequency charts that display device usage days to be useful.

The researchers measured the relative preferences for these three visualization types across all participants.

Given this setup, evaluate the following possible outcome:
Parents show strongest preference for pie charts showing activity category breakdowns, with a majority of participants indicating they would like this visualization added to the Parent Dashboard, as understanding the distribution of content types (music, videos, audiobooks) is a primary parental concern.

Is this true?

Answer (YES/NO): YES